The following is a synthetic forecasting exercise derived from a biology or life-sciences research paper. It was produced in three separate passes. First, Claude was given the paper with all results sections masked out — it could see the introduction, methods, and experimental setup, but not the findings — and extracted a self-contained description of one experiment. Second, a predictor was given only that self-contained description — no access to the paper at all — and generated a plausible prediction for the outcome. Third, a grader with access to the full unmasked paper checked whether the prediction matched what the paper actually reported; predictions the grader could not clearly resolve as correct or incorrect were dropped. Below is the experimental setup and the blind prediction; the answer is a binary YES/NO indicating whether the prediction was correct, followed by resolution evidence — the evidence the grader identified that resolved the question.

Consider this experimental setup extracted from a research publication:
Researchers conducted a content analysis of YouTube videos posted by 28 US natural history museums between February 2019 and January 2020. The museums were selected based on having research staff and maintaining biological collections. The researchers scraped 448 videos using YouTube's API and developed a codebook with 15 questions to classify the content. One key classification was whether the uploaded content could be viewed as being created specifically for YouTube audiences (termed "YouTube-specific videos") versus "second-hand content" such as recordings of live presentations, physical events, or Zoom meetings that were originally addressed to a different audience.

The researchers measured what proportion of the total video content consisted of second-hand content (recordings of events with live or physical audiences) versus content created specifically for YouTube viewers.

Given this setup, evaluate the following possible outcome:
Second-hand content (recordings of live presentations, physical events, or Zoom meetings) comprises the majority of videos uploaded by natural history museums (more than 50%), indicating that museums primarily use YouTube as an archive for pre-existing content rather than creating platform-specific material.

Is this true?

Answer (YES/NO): NO